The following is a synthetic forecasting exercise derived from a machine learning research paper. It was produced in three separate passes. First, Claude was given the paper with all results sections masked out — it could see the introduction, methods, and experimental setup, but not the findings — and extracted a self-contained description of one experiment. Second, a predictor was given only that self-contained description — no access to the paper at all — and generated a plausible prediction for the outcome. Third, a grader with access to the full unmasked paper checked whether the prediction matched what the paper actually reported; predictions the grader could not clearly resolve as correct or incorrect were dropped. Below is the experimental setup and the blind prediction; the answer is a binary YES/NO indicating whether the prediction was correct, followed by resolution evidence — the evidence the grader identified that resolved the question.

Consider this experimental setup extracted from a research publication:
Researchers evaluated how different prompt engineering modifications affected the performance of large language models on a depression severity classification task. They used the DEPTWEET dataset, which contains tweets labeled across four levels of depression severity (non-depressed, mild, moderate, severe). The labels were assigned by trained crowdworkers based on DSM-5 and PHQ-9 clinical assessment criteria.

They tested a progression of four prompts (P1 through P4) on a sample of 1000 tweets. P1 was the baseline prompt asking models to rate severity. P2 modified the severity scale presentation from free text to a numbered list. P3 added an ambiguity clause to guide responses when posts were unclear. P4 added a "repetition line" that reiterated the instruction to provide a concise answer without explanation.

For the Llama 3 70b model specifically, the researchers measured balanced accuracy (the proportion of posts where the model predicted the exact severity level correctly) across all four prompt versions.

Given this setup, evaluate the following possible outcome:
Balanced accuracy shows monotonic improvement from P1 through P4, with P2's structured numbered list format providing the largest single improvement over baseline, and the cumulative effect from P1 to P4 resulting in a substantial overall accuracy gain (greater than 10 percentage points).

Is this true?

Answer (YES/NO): NO